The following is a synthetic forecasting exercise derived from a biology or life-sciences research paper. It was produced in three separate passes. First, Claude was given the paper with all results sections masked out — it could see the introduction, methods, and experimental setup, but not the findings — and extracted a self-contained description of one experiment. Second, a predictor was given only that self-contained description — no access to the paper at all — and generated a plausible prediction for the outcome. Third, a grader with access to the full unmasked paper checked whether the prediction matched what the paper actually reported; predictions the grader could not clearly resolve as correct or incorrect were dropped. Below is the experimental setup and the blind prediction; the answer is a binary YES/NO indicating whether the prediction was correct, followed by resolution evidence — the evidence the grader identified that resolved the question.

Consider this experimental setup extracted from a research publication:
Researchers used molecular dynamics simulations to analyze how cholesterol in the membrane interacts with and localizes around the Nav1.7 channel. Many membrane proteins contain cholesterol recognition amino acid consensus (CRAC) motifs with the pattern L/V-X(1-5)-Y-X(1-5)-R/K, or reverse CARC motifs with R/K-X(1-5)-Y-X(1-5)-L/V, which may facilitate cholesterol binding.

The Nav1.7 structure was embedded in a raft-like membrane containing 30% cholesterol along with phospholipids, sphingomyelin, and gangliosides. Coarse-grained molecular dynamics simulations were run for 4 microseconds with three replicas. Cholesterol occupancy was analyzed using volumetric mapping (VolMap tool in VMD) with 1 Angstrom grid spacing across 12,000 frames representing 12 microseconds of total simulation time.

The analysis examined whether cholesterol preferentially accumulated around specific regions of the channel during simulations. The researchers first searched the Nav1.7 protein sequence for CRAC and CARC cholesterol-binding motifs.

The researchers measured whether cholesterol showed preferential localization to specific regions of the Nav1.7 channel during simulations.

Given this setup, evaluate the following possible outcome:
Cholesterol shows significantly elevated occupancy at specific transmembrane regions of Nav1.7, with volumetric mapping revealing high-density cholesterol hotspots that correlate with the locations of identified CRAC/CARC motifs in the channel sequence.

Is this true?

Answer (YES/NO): NO